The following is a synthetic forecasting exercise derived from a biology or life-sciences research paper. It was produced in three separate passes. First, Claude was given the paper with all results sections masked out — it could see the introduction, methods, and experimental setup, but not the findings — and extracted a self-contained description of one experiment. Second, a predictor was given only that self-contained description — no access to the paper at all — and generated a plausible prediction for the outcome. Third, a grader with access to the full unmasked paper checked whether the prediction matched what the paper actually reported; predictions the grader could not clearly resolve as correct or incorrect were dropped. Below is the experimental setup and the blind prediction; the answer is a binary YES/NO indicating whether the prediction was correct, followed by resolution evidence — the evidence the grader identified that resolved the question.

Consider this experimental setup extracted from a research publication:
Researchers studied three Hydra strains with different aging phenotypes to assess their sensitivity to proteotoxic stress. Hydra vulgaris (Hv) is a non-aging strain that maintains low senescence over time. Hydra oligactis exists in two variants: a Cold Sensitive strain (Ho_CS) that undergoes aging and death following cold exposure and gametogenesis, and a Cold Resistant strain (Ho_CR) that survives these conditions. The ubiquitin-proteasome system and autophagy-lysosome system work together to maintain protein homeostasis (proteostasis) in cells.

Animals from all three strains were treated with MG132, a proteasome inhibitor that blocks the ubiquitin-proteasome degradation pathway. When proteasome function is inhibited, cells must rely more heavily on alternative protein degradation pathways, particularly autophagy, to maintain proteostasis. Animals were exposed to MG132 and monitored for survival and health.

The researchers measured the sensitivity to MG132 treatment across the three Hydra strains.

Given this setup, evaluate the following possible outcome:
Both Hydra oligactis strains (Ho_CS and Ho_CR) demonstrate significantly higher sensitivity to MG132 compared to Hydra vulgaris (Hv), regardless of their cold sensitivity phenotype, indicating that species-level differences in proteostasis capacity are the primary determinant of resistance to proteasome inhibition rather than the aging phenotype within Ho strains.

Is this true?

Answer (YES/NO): NO